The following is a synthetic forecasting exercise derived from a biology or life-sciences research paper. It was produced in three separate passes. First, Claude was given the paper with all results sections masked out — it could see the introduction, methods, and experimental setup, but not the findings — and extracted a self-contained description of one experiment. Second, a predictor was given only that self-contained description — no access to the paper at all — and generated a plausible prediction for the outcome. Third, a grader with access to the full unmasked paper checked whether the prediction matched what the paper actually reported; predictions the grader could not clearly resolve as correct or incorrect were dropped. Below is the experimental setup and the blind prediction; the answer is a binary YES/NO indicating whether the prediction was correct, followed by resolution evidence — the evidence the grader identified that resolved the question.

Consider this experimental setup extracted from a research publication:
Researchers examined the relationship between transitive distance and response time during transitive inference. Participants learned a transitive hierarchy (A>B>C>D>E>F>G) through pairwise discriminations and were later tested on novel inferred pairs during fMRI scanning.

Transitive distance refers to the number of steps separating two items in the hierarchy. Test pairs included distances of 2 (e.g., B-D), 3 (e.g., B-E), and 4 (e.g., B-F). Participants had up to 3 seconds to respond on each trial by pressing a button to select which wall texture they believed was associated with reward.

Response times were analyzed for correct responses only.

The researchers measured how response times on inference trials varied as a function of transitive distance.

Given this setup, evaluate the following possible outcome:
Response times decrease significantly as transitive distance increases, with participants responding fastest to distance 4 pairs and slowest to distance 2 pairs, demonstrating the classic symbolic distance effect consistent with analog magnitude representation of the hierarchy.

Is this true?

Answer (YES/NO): NO